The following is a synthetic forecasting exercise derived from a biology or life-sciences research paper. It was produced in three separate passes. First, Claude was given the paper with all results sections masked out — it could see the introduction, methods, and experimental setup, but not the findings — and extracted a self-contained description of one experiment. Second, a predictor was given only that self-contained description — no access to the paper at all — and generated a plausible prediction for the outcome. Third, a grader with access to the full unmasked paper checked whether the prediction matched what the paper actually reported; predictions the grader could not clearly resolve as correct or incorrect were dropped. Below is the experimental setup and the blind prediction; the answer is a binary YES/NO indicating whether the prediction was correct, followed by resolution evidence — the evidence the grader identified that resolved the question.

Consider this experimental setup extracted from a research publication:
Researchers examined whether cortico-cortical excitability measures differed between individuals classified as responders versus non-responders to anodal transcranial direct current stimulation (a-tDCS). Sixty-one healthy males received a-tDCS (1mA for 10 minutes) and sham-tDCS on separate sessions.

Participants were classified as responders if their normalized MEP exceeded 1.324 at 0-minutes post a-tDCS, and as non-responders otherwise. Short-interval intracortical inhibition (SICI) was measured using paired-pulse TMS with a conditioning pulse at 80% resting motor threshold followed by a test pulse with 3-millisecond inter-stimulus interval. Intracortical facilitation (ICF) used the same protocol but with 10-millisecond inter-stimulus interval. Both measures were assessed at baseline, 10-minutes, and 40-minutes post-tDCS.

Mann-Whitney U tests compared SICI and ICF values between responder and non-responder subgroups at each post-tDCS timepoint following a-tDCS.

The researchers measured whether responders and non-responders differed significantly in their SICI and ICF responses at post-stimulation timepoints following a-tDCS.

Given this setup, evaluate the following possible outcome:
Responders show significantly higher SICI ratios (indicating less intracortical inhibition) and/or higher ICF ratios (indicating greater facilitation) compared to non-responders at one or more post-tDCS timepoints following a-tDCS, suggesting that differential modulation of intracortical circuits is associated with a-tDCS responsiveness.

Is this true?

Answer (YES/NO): NO